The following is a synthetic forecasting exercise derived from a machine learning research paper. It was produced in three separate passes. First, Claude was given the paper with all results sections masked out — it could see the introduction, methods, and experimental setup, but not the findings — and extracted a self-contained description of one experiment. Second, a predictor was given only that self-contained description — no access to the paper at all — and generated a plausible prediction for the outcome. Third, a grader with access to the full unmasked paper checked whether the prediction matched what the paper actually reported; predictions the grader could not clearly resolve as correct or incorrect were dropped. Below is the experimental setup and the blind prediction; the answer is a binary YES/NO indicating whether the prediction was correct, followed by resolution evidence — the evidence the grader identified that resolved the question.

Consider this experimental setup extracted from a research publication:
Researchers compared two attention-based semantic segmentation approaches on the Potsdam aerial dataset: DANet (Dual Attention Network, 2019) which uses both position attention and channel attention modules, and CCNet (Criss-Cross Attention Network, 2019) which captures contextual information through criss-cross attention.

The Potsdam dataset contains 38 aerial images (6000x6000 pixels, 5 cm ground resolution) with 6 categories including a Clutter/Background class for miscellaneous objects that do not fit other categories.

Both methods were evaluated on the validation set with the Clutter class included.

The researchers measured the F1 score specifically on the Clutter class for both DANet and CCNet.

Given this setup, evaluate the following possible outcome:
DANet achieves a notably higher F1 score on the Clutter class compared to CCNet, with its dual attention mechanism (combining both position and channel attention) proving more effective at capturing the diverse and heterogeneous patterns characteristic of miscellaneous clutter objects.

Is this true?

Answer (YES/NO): YES